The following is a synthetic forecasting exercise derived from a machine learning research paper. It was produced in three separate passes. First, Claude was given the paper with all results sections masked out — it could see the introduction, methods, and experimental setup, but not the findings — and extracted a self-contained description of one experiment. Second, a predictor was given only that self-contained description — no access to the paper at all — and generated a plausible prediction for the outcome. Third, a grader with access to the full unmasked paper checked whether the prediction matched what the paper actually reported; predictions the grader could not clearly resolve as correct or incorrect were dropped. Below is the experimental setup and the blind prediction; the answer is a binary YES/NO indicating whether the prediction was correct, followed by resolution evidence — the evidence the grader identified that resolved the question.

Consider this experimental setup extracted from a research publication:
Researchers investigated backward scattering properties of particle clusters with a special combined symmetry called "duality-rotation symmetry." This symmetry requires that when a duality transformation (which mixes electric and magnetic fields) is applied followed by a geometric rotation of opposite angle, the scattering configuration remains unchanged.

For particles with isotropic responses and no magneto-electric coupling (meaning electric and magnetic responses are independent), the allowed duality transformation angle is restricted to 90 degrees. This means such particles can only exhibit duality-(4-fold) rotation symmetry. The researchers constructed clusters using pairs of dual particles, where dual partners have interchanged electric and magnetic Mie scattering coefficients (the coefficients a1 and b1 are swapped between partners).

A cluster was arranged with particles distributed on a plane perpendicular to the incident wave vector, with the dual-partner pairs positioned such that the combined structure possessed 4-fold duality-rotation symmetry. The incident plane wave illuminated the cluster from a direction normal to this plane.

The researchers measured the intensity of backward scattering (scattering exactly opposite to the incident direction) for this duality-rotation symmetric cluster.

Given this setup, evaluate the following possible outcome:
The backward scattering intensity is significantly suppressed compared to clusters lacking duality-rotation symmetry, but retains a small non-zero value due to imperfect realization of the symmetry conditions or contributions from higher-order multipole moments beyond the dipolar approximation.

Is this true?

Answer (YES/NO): NO